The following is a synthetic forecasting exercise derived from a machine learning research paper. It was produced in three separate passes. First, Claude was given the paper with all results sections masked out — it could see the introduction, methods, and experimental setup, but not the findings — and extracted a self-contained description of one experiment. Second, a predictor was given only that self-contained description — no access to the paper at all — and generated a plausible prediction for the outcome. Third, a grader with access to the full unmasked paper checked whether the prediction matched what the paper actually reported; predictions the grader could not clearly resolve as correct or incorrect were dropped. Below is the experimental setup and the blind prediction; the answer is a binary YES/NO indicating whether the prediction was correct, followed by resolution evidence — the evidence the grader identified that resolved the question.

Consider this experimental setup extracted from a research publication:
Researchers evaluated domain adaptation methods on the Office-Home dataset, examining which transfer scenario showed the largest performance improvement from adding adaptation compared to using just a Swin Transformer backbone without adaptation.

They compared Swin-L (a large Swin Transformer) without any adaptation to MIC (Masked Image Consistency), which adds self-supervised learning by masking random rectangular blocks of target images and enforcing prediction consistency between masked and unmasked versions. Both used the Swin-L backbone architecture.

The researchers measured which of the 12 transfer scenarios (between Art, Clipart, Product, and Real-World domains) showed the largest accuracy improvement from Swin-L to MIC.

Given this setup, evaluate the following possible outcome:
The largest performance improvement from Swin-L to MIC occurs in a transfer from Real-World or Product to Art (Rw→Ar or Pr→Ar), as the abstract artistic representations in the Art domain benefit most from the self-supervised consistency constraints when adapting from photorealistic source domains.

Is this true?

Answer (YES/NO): NO